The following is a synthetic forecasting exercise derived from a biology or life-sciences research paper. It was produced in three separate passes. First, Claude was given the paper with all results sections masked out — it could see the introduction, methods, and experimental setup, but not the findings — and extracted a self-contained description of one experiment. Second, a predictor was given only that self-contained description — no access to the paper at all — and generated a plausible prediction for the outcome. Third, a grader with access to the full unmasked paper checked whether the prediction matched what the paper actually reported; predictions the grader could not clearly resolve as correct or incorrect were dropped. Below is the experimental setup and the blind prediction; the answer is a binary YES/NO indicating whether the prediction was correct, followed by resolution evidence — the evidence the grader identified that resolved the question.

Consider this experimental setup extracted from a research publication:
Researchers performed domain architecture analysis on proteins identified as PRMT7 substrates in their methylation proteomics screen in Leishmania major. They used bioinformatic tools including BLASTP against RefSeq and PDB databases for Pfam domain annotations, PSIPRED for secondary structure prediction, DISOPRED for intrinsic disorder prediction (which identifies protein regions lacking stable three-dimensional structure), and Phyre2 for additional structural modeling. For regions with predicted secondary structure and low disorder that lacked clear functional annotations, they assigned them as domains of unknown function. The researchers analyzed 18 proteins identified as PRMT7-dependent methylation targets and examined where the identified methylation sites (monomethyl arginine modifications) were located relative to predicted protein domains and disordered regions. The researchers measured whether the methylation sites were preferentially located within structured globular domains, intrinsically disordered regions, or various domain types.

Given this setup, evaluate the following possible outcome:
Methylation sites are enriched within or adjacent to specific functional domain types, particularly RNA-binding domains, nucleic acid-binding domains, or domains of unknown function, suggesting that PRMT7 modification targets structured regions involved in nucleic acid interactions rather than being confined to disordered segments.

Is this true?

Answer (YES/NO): NO